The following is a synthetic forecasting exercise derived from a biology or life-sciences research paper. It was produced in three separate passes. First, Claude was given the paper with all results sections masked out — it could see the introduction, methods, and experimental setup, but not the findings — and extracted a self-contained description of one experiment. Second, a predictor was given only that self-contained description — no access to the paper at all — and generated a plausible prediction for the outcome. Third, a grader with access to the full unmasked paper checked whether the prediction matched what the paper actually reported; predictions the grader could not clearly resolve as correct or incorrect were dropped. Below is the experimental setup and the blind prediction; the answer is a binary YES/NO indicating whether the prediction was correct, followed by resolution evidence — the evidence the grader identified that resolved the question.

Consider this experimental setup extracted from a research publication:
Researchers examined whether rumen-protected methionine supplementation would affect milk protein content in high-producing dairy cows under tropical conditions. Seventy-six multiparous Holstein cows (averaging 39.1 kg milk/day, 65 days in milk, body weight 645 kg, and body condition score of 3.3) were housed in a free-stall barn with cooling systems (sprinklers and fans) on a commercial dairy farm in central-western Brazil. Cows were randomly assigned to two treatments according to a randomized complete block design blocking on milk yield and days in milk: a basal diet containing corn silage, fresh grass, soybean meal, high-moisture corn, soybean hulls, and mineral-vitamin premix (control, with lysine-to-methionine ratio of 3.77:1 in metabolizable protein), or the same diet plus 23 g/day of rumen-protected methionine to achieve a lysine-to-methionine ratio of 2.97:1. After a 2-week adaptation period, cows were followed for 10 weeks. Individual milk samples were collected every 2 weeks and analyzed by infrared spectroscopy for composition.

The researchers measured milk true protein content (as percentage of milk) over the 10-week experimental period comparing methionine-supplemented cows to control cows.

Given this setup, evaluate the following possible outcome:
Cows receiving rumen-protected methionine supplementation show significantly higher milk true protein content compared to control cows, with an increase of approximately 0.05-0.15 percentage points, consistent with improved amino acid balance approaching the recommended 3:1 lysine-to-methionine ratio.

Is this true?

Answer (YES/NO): NO